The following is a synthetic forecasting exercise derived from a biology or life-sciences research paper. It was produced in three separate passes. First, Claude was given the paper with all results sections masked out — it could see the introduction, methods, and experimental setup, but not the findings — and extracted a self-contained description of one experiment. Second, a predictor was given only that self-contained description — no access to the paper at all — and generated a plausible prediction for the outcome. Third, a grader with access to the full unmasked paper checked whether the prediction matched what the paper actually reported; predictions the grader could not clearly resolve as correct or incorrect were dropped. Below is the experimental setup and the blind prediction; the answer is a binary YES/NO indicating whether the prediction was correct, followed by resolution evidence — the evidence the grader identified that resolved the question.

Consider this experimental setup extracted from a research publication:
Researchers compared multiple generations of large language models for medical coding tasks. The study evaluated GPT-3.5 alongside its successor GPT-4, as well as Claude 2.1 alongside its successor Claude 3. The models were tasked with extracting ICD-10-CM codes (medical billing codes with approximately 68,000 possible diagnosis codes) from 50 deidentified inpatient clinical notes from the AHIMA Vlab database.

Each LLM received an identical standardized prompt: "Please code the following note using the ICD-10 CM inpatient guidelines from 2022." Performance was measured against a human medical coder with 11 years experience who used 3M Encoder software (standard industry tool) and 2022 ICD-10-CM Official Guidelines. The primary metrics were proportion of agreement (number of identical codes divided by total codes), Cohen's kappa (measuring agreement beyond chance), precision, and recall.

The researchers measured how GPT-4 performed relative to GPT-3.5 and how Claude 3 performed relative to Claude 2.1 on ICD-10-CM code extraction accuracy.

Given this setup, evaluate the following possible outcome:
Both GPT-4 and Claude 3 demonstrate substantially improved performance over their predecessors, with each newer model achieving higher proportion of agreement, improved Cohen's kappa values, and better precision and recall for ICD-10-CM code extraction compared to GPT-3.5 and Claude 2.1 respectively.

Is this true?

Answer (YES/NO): NO